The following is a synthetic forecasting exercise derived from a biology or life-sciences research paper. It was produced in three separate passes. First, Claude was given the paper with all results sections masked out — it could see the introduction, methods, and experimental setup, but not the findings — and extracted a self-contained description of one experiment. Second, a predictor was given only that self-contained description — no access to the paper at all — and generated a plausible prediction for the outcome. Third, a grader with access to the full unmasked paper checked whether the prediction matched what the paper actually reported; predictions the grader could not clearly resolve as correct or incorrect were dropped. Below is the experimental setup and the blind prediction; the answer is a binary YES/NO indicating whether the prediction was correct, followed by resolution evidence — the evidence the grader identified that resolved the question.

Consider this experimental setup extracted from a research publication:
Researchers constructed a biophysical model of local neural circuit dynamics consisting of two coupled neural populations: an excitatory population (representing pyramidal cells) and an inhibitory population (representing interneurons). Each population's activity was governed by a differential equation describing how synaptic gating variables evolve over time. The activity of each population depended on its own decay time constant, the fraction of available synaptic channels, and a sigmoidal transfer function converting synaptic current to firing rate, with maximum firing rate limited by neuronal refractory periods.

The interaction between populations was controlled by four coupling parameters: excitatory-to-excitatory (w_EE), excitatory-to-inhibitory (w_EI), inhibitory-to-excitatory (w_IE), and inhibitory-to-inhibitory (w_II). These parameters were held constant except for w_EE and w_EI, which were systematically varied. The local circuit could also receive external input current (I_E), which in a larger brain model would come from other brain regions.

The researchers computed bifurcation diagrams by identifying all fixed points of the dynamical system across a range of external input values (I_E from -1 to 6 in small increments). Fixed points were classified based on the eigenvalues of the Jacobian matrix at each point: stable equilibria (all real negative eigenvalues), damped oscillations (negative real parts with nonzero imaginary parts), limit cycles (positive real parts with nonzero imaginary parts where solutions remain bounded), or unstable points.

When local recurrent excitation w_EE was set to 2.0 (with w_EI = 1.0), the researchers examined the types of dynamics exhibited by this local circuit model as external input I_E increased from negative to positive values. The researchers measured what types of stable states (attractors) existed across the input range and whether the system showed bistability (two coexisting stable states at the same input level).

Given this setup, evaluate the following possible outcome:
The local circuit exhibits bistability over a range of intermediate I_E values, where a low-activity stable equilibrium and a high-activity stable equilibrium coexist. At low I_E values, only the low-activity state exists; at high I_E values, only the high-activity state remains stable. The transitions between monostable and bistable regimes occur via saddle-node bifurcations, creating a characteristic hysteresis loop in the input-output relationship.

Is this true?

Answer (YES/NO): NO